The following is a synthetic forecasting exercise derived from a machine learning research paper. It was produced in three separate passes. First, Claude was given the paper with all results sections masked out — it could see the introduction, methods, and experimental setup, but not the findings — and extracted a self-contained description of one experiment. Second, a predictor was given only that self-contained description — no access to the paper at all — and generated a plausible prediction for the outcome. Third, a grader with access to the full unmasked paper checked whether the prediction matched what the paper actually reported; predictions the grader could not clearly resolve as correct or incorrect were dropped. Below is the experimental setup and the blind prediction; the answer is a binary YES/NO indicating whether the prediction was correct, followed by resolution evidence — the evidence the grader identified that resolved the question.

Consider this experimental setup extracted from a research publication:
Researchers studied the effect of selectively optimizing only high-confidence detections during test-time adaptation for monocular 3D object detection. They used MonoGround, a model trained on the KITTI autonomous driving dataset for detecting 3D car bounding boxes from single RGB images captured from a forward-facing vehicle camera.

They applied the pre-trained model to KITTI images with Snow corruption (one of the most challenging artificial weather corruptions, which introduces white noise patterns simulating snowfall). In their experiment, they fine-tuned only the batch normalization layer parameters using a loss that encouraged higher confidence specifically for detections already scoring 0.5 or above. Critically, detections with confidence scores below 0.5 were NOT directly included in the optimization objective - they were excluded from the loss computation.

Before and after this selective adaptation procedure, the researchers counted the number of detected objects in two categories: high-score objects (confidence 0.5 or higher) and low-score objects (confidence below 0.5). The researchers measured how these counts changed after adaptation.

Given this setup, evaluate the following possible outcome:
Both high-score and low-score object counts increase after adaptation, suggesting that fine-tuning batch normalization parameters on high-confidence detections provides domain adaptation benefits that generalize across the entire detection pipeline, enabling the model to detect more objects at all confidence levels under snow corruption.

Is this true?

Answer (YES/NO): YES